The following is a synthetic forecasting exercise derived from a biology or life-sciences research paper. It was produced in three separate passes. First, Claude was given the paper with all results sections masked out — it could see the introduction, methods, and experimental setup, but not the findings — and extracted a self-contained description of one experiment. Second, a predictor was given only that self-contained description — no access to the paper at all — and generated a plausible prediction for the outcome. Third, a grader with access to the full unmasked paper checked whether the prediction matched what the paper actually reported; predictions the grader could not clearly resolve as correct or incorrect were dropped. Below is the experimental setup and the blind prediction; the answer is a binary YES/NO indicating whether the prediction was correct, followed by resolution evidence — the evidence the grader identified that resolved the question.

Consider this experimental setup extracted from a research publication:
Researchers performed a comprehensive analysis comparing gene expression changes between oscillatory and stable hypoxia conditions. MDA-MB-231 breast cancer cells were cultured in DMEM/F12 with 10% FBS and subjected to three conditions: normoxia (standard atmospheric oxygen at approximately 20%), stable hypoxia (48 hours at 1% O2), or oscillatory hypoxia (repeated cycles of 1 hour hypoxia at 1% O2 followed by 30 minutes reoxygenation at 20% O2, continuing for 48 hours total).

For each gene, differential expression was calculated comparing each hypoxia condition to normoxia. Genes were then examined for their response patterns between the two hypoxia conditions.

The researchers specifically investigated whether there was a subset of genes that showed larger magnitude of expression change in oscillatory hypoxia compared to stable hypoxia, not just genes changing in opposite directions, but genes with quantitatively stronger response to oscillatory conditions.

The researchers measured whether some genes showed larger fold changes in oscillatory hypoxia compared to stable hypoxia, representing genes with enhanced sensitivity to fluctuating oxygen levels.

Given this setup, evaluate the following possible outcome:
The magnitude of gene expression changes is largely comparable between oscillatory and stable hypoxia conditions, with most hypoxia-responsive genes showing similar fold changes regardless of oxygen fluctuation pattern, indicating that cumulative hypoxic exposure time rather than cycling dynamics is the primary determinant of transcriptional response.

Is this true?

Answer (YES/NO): NO